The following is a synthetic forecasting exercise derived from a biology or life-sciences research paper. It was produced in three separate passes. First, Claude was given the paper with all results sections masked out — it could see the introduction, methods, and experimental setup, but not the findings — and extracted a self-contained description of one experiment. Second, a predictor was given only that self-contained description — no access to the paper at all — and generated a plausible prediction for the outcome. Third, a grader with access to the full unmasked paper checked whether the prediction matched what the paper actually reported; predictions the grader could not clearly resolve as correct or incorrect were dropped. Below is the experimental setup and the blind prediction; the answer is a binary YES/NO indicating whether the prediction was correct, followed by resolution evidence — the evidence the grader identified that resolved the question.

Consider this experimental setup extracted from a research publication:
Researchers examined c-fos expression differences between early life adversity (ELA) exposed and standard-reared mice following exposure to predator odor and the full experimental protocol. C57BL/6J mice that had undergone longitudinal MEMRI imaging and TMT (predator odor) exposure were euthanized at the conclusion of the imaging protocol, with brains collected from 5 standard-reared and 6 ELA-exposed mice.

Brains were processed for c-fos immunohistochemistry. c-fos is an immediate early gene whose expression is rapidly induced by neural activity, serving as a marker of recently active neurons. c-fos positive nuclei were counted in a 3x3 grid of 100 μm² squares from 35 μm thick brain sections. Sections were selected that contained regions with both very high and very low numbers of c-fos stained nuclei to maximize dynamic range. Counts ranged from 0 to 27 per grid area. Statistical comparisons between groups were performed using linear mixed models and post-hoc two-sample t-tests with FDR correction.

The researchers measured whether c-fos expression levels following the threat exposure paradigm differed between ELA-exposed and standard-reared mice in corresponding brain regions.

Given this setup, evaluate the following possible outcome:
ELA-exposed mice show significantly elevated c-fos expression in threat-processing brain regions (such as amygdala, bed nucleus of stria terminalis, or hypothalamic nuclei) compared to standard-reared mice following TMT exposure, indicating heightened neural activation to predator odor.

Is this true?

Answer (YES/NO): NO